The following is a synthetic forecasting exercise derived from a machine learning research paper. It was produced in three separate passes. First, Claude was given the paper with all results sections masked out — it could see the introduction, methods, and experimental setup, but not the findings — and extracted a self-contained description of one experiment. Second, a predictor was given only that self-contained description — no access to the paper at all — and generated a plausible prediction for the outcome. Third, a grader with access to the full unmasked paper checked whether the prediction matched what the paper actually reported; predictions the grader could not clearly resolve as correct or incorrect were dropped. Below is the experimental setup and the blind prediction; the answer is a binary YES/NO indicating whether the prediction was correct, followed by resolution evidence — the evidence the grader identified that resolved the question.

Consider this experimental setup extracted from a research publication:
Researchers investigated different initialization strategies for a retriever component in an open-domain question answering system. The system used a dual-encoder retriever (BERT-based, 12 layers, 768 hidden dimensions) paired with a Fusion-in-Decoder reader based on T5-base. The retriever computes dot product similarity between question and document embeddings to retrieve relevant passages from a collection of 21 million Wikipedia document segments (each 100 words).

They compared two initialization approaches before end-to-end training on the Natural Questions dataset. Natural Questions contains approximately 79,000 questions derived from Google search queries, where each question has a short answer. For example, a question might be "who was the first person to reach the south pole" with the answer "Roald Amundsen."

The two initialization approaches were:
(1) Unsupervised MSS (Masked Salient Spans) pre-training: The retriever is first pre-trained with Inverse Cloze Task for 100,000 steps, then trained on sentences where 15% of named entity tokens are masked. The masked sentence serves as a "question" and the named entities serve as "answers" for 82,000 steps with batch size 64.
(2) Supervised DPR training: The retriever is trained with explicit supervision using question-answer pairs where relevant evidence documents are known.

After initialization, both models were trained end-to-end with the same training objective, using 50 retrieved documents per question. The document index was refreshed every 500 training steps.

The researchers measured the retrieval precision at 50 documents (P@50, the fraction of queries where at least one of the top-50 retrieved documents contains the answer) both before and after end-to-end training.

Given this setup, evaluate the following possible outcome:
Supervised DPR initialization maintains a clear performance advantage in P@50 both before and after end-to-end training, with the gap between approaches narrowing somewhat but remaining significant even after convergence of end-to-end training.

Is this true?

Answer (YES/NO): NO